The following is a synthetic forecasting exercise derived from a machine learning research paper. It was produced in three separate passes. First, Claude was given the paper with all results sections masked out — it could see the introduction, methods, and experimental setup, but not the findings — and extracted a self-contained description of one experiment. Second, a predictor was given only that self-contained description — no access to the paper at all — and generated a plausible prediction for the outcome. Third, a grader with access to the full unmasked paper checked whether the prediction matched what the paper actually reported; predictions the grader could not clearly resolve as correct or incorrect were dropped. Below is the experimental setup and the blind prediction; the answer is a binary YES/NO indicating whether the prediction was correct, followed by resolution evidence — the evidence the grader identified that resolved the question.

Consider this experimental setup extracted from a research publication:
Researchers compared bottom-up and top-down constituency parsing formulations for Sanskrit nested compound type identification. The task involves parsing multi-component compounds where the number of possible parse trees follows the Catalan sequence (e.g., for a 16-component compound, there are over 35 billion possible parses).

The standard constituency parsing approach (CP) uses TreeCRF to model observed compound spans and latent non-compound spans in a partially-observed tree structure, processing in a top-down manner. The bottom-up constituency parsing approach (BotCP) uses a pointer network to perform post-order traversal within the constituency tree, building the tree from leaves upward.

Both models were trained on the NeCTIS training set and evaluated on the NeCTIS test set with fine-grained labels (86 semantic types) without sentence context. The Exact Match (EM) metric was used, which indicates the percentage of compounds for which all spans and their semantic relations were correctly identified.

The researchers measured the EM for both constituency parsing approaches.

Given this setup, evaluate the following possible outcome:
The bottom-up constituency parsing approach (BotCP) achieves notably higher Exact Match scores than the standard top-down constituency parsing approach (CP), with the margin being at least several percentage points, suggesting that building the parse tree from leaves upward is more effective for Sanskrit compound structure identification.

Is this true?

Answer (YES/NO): NO